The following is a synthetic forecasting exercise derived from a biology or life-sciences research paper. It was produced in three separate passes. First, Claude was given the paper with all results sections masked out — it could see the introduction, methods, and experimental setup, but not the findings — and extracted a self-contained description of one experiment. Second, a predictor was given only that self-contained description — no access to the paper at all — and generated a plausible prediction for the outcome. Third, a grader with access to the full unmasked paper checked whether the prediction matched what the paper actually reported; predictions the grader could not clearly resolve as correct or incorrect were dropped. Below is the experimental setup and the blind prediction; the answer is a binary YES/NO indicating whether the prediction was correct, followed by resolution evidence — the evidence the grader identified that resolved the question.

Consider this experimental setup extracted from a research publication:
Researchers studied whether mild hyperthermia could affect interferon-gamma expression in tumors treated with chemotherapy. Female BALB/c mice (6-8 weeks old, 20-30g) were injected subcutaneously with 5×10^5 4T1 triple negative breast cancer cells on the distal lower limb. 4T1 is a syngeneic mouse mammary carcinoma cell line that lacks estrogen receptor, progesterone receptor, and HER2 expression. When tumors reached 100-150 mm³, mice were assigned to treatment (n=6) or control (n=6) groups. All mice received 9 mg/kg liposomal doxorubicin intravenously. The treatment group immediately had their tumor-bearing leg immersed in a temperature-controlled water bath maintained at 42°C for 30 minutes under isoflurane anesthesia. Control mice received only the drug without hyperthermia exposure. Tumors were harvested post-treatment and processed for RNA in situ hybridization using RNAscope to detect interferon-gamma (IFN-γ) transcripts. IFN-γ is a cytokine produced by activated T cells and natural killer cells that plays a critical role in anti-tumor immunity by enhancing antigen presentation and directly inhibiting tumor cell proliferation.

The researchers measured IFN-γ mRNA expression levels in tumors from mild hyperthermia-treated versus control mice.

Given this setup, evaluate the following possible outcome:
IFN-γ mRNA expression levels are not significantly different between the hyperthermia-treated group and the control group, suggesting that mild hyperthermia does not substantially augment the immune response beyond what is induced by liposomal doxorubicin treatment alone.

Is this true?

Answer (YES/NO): YES